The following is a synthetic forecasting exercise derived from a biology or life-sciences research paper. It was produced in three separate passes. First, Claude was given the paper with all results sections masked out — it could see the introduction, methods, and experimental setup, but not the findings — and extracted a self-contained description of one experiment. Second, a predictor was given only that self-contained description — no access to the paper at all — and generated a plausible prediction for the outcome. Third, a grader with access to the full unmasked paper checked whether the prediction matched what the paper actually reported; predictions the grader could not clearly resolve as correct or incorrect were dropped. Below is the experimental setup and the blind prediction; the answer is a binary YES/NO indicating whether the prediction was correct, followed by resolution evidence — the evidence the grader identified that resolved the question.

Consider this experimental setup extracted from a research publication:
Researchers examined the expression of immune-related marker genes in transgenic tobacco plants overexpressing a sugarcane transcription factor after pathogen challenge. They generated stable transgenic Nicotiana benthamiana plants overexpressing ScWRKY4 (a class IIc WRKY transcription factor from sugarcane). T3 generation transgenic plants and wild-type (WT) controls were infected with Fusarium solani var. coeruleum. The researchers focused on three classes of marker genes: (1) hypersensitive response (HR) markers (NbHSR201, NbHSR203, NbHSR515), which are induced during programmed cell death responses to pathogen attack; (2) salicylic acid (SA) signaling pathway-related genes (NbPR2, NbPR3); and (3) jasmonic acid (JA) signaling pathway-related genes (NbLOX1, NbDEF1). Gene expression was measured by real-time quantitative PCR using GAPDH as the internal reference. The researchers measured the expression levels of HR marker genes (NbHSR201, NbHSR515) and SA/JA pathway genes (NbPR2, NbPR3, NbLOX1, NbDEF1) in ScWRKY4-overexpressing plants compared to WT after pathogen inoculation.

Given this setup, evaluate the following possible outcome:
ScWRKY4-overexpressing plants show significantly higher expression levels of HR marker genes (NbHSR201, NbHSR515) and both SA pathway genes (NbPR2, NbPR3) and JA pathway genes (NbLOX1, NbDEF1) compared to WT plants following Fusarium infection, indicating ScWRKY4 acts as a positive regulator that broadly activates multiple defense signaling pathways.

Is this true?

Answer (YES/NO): NO